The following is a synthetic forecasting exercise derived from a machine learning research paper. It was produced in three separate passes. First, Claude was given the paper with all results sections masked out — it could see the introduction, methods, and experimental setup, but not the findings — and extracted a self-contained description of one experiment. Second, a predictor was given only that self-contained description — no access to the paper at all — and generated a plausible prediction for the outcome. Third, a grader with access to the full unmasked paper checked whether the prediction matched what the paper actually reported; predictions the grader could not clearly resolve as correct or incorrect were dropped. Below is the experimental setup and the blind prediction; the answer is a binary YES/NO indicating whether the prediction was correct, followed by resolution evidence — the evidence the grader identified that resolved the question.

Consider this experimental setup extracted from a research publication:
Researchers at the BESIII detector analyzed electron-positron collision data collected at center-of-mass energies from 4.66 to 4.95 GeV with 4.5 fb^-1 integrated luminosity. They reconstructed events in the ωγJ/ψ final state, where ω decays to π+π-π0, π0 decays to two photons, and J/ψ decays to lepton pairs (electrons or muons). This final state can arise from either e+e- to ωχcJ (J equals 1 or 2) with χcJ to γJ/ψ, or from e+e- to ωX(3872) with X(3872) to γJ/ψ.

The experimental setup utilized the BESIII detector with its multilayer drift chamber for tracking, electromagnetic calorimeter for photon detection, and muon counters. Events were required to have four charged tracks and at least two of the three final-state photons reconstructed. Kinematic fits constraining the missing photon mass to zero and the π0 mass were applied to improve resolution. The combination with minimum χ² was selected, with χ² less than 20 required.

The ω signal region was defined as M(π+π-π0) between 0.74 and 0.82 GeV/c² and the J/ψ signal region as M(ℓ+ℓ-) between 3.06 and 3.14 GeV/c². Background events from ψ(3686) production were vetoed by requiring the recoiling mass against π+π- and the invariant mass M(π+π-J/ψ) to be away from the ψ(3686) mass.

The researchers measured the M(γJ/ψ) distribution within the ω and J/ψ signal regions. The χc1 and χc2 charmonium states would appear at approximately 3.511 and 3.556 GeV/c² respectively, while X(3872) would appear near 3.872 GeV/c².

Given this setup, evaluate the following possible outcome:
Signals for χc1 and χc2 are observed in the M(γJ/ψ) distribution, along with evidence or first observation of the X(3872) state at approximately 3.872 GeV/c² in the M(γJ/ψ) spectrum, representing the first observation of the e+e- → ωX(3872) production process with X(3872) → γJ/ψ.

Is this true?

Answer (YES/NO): NO